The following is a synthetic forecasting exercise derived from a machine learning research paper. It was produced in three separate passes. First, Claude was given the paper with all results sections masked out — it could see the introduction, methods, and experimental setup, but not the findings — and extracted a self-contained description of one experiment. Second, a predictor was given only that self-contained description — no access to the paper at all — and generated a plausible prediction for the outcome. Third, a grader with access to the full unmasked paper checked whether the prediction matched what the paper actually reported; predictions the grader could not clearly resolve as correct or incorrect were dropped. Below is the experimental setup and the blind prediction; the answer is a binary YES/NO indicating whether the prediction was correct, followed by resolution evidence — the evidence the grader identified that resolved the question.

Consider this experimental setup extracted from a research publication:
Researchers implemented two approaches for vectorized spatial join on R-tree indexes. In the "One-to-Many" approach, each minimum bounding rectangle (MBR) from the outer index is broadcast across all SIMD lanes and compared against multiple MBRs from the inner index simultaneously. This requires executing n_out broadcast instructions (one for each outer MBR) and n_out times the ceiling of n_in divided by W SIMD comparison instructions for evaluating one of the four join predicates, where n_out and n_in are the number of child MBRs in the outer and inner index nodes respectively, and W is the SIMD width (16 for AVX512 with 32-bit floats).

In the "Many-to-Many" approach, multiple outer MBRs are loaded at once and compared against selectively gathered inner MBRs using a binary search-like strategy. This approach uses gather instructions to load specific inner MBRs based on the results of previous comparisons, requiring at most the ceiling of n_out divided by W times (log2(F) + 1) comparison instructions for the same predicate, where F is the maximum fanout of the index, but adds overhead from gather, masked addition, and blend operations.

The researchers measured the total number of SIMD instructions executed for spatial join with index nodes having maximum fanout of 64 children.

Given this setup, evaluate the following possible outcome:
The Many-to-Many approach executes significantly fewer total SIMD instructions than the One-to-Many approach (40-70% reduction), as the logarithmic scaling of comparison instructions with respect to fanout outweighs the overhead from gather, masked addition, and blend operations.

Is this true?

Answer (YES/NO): YES